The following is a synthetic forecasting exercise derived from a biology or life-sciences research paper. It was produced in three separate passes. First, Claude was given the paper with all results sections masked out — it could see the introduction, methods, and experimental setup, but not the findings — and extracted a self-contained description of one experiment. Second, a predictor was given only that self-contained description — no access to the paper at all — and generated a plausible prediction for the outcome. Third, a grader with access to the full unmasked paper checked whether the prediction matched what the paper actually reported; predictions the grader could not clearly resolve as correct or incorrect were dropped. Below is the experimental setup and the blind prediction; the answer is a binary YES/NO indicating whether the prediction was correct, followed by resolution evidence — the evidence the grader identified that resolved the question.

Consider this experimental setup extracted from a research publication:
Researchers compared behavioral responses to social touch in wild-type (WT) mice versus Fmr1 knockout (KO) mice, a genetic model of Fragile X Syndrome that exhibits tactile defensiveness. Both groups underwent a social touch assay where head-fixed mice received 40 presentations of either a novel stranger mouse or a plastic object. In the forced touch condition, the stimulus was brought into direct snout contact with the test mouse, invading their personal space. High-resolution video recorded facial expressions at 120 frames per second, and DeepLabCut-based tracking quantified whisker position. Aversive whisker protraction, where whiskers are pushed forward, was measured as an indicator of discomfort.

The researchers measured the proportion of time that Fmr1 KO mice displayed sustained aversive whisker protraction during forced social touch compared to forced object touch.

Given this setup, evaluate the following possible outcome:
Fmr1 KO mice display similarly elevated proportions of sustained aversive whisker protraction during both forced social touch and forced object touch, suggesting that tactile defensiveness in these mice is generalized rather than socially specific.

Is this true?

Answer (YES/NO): YES